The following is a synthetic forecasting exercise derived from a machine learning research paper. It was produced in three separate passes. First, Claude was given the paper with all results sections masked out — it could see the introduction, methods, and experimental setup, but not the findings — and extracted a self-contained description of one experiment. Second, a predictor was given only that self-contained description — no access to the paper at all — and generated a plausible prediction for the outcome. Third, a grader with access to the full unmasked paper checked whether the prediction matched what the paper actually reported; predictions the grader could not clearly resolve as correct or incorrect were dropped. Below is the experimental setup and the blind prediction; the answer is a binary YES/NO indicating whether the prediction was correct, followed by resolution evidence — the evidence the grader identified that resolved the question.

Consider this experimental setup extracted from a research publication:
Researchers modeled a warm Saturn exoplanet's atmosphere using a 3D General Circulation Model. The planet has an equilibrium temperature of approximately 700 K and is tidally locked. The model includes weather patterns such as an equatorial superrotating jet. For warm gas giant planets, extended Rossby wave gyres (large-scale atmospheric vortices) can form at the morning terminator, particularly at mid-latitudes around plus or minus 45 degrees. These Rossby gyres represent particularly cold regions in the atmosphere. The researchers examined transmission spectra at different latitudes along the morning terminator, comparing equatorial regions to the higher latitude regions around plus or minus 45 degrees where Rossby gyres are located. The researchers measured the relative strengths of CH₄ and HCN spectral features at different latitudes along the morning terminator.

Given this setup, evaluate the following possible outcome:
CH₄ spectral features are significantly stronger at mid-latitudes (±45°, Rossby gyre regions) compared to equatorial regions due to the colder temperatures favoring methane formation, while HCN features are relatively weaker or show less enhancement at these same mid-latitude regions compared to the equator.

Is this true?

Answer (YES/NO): NO